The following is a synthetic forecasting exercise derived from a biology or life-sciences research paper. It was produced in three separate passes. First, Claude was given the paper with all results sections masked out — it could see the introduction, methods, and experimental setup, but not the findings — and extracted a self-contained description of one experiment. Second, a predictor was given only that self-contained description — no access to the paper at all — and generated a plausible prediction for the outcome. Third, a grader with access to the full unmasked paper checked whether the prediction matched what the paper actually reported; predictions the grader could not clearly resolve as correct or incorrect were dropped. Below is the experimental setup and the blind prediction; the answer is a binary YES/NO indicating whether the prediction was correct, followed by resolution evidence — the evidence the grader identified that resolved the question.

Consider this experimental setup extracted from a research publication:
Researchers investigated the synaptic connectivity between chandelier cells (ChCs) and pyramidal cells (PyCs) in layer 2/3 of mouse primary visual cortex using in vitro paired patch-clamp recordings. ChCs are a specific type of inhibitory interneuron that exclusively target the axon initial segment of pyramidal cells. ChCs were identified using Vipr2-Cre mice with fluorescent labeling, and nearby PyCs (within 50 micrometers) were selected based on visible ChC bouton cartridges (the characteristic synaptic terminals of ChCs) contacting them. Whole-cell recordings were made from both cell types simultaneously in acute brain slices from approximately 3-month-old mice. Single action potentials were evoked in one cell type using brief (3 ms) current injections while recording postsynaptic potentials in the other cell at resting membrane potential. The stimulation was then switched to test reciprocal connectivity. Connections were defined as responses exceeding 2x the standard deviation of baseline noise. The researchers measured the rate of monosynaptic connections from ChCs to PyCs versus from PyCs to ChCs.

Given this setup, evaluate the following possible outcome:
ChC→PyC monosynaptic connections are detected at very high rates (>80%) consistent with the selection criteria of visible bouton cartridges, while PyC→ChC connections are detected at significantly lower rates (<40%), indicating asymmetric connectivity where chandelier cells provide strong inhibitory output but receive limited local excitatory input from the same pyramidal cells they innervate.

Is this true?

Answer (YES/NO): NO